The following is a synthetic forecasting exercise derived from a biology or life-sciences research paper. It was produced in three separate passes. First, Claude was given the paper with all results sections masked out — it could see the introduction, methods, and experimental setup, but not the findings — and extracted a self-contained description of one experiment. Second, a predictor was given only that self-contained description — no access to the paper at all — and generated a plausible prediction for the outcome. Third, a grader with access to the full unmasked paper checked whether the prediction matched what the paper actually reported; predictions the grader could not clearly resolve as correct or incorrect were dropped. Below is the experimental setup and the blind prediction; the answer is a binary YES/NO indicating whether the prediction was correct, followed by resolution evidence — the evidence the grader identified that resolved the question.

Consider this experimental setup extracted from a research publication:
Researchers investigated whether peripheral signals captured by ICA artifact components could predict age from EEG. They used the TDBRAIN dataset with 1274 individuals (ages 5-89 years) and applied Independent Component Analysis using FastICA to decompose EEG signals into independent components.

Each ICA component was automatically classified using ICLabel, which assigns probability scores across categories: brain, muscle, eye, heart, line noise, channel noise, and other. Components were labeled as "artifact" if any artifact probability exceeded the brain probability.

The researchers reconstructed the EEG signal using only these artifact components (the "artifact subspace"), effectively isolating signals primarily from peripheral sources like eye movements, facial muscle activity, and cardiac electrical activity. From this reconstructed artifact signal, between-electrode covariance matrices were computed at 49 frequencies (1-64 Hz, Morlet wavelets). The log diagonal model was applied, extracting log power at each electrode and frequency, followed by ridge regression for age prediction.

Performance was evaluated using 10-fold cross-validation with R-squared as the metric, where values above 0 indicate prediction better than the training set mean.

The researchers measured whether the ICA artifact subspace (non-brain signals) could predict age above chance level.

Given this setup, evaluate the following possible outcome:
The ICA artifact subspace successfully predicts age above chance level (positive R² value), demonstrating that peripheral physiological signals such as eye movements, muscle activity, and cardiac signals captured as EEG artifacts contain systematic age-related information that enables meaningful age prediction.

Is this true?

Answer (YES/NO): YES